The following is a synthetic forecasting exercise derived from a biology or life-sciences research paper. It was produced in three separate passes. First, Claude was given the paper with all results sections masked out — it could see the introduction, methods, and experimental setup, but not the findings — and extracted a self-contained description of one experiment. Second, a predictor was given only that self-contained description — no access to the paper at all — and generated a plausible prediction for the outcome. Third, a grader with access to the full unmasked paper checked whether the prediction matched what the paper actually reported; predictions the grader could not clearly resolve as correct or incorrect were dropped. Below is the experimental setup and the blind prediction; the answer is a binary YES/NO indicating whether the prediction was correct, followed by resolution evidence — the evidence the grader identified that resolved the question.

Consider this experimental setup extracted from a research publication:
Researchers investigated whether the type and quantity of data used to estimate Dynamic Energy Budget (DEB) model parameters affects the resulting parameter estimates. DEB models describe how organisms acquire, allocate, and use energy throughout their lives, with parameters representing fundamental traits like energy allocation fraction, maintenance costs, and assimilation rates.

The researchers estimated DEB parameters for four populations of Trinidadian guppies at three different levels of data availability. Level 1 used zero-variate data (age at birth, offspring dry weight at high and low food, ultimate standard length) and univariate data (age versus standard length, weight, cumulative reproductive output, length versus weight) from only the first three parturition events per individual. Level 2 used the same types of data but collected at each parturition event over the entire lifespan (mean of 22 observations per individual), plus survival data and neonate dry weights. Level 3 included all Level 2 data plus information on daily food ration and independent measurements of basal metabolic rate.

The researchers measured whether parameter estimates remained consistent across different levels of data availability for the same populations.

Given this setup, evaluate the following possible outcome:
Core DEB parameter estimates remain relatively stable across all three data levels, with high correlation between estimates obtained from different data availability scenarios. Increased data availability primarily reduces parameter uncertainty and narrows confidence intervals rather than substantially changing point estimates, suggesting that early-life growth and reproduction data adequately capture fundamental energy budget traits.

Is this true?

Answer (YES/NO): NO